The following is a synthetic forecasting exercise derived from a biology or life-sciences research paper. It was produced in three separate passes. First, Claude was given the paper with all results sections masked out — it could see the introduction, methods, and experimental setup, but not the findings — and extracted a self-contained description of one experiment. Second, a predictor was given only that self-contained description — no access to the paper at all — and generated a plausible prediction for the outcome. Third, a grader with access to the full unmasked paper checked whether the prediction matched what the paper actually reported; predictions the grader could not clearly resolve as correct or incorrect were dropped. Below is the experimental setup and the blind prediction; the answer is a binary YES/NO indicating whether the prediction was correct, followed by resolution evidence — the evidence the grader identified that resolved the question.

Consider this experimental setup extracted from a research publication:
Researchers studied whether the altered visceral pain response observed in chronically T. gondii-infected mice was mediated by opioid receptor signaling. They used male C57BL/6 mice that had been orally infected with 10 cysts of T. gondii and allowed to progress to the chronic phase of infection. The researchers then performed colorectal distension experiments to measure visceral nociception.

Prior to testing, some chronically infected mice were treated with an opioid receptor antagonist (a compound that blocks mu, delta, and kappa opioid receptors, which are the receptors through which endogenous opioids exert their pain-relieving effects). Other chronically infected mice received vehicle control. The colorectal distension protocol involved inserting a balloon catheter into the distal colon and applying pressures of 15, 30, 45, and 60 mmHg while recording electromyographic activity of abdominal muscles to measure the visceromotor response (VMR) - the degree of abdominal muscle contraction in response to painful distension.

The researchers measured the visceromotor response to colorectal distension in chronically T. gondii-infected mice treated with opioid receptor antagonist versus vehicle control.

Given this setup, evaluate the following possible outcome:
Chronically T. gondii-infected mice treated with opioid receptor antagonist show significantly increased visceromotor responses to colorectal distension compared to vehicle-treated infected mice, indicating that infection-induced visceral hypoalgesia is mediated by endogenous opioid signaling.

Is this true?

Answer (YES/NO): YES